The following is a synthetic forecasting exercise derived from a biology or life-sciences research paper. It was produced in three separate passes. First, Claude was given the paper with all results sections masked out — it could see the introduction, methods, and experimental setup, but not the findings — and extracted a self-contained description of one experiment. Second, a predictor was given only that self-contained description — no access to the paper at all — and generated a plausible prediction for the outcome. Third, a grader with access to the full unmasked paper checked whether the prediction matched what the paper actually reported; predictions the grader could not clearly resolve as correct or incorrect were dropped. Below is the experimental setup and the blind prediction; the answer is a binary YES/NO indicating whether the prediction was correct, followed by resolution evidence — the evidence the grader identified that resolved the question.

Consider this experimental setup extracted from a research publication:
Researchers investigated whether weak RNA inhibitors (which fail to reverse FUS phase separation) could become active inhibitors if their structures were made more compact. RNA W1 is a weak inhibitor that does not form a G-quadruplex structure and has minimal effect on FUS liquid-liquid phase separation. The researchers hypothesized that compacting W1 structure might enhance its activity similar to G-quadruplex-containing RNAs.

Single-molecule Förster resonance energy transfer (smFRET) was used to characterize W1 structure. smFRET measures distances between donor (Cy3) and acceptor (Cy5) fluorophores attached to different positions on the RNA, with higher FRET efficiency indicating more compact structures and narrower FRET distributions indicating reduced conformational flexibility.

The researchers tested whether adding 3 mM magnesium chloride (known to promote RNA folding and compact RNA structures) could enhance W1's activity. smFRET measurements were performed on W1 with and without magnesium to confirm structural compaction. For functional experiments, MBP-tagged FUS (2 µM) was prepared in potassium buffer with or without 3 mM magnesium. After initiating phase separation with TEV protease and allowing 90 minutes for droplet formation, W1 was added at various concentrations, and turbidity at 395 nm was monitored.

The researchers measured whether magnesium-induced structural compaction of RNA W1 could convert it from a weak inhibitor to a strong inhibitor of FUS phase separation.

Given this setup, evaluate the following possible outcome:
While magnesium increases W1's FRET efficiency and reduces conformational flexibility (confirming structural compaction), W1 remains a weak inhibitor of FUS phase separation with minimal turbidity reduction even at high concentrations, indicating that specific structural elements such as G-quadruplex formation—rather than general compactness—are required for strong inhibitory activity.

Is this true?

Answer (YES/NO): YES